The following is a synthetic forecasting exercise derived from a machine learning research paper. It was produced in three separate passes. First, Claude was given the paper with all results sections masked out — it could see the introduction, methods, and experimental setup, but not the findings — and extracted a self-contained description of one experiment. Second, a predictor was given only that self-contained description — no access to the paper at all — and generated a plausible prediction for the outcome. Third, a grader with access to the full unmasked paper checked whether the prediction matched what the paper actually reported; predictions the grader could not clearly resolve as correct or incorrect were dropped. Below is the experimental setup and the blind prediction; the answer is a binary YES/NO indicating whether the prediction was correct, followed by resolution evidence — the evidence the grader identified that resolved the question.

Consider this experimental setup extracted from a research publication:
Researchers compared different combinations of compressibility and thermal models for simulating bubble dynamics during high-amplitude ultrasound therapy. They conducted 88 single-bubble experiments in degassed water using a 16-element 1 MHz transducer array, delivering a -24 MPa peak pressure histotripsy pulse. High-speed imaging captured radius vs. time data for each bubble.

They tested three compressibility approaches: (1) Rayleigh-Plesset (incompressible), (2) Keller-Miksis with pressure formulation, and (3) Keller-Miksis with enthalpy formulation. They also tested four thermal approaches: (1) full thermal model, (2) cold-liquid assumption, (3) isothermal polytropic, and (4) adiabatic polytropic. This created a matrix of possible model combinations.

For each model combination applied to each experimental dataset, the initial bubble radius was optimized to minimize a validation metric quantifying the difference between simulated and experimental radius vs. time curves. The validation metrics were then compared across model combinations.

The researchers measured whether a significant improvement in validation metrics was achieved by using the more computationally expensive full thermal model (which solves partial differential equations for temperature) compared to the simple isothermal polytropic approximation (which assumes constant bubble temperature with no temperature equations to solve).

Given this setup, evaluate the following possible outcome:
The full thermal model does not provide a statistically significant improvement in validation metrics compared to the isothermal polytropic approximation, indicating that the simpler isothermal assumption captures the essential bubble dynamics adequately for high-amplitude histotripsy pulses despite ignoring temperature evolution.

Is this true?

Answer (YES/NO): YES